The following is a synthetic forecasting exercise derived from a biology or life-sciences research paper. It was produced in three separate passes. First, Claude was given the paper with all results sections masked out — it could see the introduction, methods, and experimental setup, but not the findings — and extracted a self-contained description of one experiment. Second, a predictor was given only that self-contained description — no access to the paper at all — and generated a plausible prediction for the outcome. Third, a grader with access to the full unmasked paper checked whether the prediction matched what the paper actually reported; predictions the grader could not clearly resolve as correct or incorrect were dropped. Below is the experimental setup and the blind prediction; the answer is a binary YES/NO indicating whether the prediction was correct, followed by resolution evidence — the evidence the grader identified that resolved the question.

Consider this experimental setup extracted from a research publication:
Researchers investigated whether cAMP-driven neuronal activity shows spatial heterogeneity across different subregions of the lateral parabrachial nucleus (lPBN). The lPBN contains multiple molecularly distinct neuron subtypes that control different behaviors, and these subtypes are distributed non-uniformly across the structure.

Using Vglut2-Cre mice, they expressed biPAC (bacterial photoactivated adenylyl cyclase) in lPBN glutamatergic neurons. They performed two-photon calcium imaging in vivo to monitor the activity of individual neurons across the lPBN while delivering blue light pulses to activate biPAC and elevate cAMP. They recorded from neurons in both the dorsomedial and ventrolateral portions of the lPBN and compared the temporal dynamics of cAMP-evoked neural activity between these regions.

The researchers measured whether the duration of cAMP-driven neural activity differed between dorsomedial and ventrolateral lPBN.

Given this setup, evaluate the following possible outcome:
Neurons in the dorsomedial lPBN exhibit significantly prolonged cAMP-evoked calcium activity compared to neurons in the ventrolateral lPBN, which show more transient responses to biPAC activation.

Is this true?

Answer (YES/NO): YES